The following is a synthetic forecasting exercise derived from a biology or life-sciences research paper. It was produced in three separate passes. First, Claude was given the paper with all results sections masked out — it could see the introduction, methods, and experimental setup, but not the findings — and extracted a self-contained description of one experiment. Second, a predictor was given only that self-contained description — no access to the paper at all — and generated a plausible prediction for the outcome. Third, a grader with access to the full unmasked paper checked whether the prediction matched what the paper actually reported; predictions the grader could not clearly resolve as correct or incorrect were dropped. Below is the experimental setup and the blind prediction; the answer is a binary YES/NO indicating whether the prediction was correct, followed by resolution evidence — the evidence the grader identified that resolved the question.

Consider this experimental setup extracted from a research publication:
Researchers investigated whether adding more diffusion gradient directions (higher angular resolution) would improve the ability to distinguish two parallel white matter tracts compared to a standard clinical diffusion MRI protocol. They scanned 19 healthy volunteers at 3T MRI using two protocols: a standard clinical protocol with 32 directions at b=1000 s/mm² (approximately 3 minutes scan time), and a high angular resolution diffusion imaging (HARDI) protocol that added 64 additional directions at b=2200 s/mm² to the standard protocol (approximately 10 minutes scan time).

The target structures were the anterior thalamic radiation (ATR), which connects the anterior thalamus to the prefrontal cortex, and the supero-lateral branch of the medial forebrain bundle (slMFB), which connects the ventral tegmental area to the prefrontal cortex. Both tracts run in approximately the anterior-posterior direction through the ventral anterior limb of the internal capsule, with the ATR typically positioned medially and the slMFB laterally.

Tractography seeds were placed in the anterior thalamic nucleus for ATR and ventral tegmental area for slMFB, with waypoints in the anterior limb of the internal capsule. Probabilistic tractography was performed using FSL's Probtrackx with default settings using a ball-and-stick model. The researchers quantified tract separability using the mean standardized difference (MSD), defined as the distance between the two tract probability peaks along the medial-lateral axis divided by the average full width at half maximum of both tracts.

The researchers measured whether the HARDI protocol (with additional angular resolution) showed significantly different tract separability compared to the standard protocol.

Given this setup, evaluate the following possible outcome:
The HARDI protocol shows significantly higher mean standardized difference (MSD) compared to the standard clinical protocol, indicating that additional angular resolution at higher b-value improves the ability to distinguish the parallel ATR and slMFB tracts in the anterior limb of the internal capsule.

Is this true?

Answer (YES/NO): NO